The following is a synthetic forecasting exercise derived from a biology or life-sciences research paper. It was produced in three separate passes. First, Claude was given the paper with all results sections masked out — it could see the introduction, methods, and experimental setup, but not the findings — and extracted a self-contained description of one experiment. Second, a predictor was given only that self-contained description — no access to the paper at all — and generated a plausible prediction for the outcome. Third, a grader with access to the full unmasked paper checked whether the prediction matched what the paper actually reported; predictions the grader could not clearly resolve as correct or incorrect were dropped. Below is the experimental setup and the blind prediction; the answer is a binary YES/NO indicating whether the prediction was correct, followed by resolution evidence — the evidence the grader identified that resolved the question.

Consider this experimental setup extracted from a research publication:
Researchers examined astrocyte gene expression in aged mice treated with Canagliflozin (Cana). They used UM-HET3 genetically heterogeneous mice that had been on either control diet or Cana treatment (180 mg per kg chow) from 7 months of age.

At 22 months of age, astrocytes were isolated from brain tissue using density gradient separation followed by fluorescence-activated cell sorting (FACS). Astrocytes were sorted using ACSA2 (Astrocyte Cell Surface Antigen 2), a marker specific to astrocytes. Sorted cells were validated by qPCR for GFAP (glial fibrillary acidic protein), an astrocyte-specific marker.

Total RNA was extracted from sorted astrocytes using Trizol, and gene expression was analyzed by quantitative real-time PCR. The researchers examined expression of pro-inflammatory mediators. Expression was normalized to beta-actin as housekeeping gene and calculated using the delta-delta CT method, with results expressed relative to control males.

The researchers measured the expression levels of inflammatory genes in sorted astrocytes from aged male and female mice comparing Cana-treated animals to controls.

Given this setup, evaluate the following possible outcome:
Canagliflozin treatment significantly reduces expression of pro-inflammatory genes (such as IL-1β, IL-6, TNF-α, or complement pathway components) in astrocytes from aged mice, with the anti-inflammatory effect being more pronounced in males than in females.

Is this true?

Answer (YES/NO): NO